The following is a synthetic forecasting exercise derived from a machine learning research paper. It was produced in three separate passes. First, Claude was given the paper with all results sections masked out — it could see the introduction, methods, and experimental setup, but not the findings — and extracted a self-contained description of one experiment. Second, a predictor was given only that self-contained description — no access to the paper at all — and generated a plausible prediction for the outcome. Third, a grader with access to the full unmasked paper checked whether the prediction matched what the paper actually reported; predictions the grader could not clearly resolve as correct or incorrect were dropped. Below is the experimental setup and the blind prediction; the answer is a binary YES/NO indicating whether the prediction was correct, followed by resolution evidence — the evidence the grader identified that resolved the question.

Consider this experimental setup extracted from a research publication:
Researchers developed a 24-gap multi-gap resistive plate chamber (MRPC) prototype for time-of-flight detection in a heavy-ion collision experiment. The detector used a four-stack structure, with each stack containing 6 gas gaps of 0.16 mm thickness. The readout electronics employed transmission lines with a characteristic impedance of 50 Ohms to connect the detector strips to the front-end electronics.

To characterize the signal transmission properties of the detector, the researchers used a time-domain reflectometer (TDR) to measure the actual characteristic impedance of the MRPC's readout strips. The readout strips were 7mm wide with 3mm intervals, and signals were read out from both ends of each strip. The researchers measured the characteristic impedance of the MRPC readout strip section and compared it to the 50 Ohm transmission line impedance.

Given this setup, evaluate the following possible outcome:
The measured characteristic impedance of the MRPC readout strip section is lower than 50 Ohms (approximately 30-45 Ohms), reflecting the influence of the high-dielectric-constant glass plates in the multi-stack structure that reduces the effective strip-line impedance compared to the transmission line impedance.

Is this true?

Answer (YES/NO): YES